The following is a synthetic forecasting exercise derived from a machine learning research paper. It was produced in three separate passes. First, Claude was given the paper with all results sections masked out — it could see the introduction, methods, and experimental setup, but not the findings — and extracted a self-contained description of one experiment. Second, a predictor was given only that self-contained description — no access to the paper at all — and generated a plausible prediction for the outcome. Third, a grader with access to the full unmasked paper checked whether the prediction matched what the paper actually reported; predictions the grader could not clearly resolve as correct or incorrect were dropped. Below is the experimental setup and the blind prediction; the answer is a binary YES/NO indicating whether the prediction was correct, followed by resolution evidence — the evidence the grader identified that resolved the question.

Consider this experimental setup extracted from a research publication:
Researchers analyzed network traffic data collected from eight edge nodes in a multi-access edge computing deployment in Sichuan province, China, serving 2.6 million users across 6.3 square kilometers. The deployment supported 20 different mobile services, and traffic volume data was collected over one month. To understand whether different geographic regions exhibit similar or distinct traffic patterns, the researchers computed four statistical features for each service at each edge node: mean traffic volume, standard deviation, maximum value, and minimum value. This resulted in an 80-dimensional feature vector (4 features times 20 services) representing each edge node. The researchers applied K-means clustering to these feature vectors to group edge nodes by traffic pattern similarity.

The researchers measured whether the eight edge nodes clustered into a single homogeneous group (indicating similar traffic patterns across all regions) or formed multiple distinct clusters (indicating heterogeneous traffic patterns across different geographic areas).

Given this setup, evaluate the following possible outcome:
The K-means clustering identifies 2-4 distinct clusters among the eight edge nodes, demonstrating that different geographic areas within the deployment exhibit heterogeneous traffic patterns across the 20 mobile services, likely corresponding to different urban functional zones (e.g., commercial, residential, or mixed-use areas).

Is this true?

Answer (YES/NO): YES